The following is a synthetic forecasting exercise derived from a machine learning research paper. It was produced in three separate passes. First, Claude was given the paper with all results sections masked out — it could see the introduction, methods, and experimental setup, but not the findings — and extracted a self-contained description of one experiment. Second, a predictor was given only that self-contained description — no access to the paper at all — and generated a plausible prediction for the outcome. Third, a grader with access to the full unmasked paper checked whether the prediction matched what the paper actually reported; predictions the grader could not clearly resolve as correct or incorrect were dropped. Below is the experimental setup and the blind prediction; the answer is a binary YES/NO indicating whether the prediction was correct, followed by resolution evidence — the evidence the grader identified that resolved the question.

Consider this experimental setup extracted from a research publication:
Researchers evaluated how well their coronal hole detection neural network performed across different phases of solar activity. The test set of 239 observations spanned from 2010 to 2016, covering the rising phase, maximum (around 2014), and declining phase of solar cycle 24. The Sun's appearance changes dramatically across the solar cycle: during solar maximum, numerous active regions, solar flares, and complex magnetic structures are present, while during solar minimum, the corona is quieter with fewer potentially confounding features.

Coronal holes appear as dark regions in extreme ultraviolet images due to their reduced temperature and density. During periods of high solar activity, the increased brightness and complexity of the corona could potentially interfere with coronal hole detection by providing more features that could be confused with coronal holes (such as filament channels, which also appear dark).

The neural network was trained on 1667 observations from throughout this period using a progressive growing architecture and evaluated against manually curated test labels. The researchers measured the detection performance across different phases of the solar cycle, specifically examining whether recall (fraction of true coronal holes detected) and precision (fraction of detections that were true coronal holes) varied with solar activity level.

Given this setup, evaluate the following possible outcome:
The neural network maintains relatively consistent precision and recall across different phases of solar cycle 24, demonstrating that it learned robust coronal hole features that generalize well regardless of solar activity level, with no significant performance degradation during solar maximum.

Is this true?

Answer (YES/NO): YES